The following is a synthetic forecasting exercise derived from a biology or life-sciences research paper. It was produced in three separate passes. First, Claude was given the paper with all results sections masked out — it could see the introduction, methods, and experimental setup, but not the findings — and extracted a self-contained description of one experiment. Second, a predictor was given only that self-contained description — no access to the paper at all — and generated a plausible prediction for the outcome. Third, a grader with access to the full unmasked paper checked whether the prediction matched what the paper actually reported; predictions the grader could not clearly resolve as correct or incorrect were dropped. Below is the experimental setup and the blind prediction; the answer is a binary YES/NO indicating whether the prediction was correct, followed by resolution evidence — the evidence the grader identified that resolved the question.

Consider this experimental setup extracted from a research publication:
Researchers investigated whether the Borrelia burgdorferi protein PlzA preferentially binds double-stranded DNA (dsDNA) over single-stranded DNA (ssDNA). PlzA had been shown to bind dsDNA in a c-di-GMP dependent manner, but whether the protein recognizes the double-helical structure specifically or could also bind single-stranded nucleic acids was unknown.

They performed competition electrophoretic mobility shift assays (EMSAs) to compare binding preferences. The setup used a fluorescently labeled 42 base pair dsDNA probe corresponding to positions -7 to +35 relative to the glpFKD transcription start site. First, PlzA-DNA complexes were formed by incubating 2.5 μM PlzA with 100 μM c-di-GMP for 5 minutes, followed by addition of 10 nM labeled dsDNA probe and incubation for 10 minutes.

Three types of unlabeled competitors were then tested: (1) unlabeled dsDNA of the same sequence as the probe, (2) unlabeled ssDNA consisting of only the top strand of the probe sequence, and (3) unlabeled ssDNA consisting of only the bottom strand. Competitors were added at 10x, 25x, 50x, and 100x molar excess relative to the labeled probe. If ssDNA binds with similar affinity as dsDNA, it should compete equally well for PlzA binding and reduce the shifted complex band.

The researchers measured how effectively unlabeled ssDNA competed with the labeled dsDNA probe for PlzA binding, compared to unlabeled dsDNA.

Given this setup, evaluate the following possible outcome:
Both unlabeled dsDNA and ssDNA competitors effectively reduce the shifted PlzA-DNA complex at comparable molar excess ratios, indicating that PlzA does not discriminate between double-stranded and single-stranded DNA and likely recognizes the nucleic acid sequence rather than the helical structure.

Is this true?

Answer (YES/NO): NO